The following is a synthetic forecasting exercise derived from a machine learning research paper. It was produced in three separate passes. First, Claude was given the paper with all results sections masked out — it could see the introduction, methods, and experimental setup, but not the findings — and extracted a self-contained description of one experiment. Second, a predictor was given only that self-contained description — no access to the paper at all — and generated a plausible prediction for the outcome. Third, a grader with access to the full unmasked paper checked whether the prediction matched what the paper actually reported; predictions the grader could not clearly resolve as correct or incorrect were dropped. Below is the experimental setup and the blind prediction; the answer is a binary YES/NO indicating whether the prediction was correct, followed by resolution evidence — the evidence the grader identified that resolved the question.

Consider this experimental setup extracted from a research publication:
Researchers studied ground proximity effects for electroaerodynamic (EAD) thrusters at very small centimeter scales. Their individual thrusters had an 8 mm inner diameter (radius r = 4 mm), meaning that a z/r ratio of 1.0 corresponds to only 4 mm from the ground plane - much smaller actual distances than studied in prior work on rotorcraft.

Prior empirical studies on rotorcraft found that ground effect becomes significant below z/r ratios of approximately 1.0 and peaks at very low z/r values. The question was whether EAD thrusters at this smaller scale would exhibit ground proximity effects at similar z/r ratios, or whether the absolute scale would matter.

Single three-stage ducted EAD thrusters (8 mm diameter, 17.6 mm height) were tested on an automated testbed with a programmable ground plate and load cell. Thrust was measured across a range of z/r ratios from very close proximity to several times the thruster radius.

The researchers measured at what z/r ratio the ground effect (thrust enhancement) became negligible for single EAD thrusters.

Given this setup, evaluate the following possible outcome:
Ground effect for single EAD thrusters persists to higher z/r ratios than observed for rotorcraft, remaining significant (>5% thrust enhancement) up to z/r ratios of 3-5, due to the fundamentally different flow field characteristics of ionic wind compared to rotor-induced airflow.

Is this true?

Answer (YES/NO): NO